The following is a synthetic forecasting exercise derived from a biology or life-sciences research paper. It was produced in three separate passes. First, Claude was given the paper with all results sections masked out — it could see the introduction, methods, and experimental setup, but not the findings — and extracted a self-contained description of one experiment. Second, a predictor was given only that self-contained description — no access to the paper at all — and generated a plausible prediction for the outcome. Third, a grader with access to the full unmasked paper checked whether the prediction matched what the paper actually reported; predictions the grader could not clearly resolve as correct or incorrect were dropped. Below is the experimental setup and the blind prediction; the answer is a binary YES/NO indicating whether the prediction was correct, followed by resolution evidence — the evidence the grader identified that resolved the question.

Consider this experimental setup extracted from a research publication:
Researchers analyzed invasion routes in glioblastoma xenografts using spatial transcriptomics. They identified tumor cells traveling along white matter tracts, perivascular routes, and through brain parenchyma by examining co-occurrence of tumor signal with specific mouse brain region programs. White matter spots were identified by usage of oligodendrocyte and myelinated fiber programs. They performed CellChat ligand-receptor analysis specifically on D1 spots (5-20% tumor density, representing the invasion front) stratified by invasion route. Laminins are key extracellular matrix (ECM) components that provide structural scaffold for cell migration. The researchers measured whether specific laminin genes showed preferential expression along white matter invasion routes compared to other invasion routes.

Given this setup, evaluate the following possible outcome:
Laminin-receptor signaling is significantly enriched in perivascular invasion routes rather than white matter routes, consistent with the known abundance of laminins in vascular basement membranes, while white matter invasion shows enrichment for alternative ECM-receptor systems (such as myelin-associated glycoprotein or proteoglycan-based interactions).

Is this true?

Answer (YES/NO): NO